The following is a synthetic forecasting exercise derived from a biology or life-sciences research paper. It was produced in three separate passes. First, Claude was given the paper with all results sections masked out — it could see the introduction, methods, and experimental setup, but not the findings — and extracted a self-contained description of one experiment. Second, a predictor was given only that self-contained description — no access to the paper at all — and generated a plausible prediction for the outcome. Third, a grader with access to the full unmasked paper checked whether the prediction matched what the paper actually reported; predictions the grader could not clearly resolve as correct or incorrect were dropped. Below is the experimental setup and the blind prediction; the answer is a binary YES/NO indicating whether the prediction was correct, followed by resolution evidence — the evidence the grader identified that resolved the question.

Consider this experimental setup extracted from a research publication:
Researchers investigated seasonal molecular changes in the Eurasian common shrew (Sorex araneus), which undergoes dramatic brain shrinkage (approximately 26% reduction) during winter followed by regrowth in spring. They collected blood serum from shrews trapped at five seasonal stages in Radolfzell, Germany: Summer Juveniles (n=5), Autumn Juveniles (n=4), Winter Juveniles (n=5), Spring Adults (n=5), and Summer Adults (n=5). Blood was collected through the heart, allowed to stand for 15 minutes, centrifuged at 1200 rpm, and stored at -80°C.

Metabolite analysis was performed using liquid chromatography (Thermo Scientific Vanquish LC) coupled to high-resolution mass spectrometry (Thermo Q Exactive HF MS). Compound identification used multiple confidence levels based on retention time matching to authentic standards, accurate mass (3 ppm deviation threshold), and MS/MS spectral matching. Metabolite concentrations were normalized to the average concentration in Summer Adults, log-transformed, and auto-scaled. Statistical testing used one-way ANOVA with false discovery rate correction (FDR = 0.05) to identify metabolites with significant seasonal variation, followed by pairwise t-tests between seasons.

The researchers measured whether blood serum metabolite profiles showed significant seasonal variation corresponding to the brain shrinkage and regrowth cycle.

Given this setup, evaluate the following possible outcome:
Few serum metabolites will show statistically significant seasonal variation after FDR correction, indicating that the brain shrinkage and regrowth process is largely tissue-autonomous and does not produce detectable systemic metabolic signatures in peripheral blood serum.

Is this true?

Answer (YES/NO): NO